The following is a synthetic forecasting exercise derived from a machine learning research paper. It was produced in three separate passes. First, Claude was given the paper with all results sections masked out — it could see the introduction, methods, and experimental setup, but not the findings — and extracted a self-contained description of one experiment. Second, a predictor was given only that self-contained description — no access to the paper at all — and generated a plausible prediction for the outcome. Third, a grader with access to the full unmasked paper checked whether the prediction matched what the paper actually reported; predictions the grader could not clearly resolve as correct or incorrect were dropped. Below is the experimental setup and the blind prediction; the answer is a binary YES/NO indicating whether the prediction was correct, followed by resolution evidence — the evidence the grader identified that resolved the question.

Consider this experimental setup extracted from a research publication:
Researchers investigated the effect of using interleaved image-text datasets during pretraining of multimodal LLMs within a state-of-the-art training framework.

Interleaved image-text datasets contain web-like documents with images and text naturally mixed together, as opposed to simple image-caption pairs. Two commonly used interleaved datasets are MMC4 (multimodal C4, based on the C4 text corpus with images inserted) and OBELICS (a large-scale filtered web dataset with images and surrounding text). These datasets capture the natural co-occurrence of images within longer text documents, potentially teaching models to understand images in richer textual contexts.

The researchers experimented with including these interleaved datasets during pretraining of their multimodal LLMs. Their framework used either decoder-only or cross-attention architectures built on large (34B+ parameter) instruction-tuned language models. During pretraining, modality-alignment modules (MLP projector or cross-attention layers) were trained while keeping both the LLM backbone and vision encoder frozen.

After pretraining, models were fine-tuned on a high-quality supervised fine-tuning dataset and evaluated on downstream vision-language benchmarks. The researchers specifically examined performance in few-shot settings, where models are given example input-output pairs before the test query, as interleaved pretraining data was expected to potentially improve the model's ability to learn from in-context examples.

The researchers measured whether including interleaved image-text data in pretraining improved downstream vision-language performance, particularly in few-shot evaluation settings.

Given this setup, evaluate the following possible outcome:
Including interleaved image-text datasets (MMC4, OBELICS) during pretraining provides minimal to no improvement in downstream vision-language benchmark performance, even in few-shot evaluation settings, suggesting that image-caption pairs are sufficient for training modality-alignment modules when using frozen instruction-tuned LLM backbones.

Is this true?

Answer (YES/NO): YES